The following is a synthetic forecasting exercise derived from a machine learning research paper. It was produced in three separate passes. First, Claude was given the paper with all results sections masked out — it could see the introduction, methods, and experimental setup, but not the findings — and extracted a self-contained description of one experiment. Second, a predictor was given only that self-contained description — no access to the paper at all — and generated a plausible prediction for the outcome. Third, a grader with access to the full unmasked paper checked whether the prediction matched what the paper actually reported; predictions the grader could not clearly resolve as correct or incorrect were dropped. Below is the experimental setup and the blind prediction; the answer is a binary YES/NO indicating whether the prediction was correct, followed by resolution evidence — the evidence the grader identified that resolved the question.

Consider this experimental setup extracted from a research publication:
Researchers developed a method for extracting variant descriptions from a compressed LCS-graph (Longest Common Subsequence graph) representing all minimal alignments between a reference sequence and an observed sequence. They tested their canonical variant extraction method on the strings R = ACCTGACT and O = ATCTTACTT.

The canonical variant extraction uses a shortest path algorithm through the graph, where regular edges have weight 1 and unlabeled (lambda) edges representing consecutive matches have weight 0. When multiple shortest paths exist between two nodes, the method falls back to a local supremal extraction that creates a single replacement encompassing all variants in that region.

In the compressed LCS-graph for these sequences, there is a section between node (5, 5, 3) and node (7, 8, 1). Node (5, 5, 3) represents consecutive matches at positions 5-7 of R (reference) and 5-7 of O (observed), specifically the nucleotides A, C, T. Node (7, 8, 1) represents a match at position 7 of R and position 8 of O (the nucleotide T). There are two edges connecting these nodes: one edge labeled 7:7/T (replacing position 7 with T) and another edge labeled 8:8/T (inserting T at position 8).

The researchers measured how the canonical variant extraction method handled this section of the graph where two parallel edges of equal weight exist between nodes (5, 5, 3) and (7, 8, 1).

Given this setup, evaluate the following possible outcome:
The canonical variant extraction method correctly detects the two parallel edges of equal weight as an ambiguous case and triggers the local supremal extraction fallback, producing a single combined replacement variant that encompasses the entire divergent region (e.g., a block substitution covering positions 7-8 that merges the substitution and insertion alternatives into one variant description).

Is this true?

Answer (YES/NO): YES